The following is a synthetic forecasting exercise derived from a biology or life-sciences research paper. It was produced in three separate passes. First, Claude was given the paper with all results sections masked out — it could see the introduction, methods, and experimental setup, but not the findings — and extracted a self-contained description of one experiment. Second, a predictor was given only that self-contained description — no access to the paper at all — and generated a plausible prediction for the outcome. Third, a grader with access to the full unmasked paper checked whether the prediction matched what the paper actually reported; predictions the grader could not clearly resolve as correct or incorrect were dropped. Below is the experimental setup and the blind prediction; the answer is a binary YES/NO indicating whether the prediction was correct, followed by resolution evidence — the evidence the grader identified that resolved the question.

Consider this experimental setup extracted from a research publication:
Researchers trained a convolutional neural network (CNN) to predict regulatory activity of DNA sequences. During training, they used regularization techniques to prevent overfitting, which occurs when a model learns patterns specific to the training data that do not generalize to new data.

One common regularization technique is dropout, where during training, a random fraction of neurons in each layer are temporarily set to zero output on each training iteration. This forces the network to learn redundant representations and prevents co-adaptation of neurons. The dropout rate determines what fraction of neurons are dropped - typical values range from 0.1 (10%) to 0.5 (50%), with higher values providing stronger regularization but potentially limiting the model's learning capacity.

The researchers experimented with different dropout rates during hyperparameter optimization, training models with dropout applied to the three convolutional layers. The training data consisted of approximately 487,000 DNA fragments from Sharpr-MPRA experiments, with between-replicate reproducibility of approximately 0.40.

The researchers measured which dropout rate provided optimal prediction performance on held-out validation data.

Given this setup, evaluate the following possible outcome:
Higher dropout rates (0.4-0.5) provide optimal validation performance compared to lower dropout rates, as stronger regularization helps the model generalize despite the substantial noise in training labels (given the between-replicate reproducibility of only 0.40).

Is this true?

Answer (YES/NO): NO